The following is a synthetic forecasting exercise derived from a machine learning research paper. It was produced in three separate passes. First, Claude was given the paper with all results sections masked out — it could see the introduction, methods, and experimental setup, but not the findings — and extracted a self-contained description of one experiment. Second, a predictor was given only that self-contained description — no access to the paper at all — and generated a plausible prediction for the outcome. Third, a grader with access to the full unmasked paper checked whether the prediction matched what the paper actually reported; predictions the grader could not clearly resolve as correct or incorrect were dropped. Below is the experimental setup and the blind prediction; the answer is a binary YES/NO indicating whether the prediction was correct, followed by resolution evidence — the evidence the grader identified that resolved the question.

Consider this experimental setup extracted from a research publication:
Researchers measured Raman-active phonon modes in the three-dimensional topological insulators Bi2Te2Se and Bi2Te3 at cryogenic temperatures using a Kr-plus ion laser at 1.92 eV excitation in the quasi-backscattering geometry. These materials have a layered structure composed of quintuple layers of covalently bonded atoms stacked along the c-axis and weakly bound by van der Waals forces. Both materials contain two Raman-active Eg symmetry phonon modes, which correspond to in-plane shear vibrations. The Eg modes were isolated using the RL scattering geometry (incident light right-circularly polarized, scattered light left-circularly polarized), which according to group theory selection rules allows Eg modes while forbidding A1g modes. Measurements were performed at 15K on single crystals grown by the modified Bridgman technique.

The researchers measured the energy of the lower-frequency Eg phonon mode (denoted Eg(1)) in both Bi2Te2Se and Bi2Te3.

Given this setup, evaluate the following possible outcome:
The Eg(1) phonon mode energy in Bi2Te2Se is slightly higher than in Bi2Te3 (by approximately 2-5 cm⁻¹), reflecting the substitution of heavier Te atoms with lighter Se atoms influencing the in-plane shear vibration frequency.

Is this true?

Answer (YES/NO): NO